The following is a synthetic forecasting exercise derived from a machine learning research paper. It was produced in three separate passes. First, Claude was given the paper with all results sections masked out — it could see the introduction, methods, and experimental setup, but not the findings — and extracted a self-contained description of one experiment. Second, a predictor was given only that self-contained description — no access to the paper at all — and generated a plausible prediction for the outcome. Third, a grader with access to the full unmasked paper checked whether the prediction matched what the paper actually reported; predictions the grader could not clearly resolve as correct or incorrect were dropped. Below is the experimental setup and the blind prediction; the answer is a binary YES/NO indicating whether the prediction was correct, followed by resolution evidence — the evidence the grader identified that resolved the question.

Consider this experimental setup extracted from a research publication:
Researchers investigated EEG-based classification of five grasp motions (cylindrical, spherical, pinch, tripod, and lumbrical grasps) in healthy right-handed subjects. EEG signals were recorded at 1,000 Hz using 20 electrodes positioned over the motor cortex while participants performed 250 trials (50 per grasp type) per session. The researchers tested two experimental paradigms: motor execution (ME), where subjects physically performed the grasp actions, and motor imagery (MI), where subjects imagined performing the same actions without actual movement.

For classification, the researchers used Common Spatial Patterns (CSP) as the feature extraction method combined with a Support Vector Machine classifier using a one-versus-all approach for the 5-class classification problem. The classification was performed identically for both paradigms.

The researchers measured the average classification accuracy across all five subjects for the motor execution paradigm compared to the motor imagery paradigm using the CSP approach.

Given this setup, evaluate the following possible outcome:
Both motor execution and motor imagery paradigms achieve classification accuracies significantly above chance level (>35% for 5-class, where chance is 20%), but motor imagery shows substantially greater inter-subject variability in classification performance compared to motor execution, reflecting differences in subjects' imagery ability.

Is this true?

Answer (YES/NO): NO